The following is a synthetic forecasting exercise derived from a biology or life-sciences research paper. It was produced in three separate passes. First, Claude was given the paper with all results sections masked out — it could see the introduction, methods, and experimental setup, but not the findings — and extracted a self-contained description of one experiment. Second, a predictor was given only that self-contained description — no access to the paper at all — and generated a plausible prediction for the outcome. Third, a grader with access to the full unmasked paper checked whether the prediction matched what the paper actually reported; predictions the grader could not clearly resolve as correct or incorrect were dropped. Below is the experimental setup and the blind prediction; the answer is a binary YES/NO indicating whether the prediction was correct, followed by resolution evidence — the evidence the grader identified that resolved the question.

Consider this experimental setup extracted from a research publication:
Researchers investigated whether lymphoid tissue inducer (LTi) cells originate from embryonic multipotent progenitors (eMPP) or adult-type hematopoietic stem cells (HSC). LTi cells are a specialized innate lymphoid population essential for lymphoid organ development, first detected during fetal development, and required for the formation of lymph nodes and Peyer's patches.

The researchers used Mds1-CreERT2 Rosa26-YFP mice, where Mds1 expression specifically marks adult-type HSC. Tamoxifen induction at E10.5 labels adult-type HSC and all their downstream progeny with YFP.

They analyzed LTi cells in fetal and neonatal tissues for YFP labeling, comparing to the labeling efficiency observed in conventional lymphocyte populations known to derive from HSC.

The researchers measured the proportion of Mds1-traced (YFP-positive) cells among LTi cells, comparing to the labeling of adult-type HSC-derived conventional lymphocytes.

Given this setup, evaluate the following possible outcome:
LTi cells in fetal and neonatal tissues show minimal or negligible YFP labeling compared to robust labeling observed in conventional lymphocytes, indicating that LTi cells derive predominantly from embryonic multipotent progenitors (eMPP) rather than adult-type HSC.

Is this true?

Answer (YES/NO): YES